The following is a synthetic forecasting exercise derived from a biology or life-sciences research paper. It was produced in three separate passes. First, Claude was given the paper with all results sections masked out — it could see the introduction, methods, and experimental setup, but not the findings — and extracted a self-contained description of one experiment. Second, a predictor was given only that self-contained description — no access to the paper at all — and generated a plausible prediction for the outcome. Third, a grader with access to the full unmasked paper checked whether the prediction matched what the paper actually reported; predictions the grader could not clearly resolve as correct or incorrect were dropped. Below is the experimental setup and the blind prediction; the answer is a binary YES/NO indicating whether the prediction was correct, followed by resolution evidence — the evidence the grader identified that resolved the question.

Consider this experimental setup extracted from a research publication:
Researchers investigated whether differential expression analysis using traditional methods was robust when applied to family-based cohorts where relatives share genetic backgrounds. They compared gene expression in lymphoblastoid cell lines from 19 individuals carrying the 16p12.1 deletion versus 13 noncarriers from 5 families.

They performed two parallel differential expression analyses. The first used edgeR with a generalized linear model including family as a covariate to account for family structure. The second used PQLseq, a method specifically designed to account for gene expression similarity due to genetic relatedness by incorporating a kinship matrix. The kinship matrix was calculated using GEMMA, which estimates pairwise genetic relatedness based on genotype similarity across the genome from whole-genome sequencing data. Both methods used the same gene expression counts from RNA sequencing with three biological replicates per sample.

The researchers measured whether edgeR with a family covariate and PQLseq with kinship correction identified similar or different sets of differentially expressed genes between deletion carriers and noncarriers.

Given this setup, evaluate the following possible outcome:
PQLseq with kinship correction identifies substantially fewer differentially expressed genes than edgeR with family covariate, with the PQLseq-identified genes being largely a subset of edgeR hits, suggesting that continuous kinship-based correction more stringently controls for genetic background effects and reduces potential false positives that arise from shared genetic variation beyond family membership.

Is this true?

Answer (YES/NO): YES